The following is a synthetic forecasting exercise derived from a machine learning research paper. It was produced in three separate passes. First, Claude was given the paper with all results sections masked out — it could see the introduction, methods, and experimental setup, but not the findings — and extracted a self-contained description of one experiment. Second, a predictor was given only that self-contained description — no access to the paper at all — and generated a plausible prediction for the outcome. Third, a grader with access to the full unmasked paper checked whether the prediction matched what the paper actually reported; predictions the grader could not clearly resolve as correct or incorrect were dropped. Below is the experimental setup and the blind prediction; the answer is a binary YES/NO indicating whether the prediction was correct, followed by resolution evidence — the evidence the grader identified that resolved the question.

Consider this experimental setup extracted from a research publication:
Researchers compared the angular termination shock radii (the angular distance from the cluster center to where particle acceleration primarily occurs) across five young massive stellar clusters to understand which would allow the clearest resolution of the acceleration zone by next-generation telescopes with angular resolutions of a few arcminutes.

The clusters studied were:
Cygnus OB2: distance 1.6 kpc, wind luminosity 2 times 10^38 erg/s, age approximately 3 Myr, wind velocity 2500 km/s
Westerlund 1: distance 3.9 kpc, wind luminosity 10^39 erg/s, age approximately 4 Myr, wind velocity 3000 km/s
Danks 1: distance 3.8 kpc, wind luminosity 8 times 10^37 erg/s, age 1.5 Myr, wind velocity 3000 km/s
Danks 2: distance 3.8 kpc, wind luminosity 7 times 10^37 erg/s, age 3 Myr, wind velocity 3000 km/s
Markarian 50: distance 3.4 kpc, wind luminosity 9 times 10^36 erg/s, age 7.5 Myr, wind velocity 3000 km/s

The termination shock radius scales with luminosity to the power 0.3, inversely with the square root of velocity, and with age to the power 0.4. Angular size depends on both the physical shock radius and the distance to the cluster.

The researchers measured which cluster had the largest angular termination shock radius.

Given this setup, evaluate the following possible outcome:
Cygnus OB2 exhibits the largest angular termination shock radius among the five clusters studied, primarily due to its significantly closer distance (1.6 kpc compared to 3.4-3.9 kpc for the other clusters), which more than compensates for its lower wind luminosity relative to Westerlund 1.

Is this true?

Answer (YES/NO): YES